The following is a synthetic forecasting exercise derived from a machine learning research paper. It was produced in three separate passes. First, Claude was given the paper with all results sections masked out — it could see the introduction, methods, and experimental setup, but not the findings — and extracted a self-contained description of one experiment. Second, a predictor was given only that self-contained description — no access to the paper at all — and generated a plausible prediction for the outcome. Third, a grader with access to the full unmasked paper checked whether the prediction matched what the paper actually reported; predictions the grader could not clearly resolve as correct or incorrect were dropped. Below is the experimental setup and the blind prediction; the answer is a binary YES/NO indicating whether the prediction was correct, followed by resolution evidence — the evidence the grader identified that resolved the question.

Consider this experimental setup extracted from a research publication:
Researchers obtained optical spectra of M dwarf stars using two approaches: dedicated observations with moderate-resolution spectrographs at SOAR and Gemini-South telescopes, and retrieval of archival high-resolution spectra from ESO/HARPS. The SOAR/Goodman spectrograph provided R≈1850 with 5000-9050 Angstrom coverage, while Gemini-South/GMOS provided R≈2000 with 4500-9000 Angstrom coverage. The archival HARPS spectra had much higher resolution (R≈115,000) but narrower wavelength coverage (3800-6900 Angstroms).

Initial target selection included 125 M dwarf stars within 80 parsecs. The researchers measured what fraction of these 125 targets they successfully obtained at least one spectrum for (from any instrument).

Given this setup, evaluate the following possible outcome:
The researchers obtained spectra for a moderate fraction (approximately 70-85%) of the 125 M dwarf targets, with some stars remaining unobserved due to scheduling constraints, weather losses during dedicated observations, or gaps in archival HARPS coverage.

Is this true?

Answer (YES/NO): NO